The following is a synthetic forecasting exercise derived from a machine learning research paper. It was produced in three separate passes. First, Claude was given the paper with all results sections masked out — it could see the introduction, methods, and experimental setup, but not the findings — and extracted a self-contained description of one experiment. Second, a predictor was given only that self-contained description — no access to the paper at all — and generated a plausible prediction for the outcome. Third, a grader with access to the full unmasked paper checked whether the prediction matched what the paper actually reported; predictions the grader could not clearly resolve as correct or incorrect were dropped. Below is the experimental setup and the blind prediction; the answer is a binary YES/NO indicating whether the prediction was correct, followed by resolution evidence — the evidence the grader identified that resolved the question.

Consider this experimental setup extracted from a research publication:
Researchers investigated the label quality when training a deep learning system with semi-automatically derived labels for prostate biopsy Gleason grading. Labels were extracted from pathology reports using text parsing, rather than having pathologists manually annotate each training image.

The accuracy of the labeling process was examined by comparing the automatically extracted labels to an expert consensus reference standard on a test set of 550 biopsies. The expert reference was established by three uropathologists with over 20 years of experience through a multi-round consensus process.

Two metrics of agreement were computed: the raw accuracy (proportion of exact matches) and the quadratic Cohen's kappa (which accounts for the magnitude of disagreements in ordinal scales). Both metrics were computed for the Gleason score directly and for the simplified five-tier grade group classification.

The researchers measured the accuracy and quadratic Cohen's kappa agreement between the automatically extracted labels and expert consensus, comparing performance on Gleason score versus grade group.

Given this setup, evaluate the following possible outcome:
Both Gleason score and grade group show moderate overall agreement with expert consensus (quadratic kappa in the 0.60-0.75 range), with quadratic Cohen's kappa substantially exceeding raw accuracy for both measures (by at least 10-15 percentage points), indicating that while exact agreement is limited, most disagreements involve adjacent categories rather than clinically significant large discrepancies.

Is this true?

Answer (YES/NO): NO